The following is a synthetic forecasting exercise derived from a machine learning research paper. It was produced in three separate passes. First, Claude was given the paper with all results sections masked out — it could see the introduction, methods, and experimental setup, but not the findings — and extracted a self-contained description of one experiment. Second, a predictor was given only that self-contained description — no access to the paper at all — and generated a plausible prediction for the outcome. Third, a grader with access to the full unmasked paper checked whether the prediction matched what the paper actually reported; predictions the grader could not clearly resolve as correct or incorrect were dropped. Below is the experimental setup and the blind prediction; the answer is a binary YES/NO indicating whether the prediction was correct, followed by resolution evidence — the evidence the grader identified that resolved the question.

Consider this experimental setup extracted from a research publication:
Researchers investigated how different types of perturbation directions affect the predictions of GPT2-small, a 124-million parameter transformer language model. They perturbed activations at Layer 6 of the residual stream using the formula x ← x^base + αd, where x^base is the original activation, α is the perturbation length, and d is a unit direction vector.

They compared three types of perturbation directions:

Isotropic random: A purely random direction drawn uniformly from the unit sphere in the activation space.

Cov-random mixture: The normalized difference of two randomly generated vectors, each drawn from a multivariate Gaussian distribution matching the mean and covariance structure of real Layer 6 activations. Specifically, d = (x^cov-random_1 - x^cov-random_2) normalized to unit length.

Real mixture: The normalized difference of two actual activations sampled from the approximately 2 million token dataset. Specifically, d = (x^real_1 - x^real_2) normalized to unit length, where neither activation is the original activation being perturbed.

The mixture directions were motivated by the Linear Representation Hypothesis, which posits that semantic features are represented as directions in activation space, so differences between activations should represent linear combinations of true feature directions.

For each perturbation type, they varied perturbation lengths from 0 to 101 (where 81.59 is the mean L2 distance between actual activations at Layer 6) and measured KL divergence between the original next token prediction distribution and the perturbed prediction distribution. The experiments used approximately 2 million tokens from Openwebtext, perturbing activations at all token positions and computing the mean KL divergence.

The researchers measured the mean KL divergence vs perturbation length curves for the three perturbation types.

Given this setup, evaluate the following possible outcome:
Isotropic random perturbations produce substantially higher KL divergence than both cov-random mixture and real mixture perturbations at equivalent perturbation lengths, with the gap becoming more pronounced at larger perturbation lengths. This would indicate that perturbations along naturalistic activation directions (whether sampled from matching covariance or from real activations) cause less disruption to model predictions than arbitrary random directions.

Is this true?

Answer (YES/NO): NO